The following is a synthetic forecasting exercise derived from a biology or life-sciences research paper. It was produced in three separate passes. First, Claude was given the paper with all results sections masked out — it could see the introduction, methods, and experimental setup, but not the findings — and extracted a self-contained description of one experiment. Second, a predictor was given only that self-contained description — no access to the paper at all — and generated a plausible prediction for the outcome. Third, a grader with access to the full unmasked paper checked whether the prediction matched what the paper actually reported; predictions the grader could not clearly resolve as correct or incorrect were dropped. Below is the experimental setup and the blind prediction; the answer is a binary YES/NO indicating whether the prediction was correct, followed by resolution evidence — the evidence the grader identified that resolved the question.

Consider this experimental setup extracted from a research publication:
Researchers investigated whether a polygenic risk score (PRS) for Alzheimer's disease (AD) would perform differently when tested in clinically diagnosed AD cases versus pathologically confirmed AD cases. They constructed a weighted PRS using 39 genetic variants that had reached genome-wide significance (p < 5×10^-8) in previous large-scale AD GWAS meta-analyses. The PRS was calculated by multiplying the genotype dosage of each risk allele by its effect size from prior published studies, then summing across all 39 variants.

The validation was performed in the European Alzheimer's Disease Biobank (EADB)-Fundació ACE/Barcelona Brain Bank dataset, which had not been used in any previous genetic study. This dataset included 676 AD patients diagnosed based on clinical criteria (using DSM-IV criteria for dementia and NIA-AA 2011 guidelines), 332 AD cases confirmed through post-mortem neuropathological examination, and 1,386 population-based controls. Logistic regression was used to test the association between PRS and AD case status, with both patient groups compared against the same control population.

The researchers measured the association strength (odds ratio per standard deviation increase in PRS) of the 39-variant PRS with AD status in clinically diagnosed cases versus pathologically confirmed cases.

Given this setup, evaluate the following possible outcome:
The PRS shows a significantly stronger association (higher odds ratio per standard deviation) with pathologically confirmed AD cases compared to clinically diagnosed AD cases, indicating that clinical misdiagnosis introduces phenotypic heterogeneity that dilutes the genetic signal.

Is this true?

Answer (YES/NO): NO